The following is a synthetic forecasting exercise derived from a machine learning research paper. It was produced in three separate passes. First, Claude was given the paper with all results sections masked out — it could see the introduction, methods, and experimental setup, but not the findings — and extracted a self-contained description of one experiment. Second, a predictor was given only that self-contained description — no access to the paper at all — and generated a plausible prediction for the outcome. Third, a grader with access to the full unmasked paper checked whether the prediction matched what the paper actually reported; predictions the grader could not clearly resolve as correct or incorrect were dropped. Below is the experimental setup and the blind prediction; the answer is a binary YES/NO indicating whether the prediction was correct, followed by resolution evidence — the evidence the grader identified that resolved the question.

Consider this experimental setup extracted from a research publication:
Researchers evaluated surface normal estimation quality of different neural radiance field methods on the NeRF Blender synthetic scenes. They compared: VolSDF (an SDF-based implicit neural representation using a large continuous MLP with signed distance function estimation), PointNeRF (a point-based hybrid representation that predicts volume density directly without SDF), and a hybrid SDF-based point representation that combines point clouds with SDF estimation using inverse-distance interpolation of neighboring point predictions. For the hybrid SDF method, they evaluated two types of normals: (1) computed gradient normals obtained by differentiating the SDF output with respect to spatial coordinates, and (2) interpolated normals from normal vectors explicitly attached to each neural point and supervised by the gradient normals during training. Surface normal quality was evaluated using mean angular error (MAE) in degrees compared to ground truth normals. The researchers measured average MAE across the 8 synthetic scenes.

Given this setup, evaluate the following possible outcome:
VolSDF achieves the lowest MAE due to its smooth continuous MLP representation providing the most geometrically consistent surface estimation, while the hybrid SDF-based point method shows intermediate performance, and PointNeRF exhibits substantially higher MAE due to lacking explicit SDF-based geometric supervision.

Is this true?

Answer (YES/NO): YES